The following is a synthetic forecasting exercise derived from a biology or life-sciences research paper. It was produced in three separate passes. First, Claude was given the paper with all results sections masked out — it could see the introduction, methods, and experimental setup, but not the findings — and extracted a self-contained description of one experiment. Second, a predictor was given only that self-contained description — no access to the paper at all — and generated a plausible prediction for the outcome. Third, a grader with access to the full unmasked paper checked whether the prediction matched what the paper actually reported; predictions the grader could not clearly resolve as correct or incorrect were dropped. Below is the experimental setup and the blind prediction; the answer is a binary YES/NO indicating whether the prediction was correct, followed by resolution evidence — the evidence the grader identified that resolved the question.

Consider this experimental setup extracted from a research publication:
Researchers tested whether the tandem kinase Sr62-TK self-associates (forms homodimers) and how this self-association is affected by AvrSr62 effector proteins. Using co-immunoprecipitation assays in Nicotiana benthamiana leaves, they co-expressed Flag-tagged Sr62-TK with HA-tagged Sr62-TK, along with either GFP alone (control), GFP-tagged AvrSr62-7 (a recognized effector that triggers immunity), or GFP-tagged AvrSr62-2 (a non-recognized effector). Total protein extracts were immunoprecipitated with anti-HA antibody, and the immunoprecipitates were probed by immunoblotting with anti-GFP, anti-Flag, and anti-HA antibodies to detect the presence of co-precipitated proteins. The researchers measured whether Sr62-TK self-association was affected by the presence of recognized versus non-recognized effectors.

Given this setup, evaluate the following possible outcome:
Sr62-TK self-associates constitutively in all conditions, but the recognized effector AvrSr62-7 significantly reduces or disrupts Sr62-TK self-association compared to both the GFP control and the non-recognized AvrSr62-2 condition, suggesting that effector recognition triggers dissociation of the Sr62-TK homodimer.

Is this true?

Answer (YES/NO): NO